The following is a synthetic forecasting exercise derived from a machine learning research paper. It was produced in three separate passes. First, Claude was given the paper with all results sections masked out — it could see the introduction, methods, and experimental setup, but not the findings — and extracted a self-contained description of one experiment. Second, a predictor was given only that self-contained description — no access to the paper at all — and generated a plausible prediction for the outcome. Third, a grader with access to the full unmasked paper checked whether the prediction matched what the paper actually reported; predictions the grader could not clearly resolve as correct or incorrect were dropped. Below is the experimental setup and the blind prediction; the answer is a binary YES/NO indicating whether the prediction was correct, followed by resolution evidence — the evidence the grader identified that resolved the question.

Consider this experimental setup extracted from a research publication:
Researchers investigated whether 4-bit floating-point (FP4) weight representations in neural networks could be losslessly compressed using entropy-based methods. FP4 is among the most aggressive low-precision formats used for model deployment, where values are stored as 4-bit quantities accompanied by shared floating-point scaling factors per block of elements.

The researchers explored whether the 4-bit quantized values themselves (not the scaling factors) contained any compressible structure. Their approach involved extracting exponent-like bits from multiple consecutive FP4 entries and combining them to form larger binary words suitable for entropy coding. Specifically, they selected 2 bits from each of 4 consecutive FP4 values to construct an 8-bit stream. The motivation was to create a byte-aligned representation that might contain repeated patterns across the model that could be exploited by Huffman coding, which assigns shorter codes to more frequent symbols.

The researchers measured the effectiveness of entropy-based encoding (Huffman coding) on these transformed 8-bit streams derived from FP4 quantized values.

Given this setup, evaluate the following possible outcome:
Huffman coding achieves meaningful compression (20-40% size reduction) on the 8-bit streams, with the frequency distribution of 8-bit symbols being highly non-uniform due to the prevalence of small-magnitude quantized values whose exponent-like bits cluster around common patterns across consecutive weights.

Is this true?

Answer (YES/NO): NO